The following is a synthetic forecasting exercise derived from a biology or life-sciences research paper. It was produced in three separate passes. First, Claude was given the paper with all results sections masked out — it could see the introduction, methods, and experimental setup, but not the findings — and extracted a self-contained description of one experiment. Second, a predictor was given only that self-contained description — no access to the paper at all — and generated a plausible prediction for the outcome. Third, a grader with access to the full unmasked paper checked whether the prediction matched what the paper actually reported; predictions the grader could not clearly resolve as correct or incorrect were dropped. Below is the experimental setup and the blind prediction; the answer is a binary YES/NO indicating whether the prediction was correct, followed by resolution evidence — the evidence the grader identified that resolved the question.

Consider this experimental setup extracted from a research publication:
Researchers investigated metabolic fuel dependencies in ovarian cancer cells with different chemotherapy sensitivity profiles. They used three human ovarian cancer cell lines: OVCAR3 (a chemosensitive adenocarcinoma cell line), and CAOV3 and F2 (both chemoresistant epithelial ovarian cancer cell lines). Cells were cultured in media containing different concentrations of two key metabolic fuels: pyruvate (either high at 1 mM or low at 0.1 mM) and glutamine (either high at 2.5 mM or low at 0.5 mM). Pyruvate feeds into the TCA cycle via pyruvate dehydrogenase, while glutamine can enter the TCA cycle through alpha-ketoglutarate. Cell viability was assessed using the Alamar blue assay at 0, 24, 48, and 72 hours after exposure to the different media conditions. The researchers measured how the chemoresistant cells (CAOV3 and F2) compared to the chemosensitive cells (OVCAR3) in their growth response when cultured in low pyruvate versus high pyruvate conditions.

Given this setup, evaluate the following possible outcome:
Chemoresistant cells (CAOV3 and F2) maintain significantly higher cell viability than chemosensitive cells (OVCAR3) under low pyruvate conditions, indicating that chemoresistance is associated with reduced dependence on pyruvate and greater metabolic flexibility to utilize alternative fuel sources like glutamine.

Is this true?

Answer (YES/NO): NO